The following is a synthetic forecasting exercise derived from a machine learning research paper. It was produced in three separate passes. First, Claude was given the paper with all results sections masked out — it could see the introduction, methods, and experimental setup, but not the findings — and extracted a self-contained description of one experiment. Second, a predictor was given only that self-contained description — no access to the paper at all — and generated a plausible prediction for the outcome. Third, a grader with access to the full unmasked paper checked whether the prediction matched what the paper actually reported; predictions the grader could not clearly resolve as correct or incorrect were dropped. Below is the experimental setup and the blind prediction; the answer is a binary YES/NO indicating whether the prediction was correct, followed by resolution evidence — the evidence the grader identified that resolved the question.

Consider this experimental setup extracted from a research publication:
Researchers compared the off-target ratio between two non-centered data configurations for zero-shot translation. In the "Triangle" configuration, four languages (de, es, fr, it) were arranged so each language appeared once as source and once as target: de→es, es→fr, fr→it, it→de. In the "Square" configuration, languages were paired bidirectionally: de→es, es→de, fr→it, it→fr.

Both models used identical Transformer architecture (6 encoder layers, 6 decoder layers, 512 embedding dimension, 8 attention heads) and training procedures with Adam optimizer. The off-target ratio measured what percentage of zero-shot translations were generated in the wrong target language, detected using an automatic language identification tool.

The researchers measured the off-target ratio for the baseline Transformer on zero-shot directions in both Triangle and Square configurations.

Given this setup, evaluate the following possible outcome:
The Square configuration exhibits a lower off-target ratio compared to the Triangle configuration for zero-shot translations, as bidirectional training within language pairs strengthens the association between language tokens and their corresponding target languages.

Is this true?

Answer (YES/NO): YES